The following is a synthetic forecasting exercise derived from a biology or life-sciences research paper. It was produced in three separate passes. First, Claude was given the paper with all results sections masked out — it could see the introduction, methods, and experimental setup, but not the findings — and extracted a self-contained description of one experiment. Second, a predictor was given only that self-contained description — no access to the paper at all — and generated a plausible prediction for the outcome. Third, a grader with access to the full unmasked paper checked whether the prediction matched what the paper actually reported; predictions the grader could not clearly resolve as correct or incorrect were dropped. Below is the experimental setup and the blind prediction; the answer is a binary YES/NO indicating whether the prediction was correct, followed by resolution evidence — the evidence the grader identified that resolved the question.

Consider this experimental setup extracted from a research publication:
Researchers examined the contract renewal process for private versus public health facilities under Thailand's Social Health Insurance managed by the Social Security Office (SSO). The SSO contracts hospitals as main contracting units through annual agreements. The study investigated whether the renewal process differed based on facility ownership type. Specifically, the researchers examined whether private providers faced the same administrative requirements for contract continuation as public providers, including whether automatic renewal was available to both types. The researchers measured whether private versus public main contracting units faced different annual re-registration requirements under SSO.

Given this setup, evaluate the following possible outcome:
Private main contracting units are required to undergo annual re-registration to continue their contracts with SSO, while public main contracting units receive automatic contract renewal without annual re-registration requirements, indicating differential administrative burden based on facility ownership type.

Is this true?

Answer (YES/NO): YES